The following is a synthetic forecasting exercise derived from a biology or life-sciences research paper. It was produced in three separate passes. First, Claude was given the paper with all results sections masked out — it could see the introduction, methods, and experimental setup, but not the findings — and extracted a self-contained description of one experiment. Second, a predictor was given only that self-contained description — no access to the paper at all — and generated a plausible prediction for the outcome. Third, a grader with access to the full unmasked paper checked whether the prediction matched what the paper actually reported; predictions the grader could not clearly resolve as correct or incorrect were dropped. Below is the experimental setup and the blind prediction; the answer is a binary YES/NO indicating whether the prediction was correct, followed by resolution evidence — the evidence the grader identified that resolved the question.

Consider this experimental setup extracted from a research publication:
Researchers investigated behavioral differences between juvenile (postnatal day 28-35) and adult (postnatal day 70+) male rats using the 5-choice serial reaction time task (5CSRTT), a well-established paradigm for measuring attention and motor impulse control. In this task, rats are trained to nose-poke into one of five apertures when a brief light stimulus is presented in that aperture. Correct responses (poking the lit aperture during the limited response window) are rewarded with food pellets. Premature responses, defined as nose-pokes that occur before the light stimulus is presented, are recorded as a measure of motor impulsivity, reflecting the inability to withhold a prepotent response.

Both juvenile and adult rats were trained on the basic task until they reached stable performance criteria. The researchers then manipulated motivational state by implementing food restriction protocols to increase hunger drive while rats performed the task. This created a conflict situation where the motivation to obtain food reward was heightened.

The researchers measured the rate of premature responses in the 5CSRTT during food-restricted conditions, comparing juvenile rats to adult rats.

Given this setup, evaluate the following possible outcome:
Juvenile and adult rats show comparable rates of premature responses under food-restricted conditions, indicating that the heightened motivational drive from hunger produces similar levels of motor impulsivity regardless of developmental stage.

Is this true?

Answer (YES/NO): NO